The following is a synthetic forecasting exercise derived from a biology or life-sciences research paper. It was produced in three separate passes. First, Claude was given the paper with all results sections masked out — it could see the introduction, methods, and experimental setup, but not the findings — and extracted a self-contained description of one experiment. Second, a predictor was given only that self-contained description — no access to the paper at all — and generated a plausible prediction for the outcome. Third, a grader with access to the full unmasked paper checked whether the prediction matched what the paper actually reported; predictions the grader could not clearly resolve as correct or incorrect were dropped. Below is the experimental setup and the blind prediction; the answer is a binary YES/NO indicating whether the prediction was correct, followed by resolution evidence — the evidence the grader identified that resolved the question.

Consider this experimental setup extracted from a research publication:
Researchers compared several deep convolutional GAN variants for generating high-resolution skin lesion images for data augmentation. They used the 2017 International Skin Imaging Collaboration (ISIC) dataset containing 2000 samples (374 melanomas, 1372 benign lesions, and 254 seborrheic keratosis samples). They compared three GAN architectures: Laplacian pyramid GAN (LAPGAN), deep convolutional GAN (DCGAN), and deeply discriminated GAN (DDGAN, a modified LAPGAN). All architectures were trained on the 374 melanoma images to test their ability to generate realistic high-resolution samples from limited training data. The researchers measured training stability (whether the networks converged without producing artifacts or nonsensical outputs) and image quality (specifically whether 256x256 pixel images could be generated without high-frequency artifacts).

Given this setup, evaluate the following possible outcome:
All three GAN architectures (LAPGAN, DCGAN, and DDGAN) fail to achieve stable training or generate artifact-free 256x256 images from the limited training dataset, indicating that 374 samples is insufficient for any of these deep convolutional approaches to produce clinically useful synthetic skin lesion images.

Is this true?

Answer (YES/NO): NO